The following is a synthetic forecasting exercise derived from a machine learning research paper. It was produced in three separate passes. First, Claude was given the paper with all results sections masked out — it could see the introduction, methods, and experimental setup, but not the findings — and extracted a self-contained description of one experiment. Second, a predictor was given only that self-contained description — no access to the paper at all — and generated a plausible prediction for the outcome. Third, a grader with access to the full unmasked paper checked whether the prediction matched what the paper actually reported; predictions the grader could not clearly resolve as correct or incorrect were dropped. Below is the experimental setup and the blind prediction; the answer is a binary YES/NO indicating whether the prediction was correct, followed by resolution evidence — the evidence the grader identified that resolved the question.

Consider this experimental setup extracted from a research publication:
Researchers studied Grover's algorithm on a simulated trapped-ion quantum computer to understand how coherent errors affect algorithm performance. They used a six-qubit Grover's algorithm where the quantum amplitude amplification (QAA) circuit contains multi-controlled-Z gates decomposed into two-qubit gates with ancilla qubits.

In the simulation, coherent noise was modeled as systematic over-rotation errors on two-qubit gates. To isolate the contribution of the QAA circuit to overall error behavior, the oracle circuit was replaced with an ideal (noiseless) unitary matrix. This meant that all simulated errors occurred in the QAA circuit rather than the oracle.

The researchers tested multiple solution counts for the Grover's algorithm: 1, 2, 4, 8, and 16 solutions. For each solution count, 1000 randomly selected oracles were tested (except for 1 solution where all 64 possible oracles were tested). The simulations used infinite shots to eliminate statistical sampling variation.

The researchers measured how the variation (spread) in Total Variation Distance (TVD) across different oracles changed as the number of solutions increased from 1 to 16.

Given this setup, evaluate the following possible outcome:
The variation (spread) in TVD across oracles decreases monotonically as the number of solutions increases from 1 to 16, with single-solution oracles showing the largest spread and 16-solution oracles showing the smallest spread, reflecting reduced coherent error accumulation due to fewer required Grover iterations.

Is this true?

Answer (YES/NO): NO